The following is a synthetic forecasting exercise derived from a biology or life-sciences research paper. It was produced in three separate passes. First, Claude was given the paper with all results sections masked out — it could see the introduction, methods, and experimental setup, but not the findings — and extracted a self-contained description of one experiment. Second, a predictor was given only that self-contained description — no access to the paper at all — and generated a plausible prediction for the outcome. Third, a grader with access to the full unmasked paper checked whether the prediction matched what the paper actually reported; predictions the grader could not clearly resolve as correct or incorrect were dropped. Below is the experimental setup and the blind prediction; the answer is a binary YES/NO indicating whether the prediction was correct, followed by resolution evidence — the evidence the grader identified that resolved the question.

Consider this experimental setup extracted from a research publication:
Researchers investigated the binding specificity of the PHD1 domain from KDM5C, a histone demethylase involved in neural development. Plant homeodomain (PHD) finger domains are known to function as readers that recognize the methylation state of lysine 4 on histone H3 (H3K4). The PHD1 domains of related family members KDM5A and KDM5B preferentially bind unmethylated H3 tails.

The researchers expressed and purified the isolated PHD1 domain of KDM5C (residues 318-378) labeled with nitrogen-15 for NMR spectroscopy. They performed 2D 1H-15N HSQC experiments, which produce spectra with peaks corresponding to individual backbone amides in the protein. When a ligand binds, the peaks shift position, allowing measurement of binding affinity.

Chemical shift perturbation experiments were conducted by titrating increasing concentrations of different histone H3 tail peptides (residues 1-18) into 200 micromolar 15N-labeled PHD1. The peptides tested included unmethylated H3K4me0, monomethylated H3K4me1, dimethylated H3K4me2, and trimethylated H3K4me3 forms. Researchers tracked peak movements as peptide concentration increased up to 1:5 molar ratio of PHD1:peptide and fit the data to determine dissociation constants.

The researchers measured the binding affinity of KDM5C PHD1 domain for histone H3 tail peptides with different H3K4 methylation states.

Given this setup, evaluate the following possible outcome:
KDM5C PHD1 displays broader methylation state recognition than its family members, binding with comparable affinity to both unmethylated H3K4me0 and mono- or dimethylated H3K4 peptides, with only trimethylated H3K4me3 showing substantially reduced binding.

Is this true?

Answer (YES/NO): NO